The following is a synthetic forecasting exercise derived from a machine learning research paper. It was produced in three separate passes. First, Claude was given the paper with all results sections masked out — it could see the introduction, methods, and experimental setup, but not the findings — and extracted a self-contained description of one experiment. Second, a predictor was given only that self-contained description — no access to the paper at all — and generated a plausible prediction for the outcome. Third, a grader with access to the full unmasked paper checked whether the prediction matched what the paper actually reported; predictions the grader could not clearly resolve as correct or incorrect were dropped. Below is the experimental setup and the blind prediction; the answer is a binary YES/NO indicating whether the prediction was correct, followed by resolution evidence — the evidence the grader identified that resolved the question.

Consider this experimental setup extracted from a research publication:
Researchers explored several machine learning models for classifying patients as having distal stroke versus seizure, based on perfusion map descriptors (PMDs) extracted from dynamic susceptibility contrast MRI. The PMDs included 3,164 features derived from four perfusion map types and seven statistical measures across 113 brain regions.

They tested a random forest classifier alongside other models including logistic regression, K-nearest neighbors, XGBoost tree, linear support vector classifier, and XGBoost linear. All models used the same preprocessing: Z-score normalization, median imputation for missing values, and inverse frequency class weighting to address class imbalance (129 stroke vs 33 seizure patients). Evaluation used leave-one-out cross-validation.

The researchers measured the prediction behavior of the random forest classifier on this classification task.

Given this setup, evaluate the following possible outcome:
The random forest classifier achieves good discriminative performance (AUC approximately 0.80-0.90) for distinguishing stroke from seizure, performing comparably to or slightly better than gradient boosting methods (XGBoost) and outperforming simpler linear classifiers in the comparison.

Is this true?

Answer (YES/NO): NO